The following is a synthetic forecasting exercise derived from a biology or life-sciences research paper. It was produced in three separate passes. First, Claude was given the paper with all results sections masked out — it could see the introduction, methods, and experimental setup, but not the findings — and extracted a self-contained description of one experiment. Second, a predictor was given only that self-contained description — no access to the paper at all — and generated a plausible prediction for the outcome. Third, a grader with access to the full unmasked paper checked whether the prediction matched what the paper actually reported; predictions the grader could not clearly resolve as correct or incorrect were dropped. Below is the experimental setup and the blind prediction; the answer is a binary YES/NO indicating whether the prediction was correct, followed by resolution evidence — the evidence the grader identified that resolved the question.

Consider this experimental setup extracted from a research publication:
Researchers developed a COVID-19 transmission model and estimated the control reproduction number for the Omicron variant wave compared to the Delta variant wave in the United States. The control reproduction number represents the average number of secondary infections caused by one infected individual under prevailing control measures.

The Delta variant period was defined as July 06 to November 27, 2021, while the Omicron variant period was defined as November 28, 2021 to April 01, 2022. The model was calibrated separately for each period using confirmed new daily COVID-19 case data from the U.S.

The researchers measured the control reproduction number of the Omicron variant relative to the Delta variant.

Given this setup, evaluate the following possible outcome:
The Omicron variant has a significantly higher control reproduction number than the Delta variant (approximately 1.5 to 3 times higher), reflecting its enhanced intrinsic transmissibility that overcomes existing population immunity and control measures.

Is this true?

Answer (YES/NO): YES